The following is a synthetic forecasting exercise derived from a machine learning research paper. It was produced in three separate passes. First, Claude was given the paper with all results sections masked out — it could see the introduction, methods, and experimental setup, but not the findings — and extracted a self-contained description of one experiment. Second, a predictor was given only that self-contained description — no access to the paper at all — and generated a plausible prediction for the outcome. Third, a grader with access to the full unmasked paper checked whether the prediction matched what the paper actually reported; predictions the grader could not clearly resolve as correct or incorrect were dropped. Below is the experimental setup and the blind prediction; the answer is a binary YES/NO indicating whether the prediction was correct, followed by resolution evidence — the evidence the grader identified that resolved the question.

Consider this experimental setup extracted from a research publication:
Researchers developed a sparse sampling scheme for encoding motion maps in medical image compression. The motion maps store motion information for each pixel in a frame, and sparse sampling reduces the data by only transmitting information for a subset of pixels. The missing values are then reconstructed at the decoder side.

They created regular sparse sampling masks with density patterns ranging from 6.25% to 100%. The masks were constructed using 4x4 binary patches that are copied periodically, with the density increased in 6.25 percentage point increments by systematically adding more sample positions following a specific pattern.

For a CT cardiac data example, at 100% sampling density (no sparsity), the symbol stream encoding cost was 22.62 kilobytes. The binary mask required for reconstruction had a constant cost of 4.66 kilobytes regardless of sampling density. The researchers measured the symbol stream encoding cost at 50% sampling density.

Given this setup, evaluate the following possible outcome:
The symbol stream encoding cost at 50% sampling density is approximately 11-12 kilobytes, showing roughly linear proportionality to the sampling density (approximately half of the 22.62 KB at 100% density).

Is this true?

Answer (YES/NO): NO